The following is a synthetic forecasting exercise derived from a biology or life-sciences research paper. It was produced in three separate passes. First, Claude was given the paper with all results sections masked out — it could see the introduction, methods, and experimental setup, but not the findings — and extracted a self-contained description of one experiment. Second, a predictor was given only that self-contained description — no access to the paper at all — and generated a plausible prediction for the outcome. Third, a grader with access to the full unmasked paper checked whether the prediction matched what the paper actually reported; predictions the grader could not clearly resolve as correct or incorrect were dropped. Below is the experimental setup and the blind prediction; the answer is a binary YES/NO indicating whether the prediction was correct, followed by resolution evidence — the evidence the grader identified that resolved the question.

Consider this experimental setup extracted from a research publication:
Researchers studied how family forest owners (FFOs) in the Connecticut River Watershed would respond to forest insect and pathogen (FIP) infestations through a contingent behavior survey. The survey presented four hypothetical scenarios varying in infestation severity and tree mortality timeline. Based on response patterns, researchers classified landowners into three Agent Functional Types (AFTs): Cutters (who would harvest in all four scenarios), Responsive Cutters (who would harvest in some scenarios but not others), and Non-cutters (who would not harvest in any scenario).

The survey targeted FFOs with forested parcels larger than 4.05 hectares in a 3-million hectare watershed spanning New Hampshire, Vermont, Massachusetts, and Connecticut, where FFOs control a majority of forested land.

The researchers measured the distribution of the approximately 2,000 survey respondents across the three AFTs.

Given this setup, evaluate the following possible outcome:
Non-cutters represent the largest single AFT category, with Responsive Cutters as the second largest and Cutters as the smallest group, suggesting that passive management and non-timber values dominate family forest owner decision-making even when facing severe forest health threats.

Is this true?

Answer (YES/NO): NO